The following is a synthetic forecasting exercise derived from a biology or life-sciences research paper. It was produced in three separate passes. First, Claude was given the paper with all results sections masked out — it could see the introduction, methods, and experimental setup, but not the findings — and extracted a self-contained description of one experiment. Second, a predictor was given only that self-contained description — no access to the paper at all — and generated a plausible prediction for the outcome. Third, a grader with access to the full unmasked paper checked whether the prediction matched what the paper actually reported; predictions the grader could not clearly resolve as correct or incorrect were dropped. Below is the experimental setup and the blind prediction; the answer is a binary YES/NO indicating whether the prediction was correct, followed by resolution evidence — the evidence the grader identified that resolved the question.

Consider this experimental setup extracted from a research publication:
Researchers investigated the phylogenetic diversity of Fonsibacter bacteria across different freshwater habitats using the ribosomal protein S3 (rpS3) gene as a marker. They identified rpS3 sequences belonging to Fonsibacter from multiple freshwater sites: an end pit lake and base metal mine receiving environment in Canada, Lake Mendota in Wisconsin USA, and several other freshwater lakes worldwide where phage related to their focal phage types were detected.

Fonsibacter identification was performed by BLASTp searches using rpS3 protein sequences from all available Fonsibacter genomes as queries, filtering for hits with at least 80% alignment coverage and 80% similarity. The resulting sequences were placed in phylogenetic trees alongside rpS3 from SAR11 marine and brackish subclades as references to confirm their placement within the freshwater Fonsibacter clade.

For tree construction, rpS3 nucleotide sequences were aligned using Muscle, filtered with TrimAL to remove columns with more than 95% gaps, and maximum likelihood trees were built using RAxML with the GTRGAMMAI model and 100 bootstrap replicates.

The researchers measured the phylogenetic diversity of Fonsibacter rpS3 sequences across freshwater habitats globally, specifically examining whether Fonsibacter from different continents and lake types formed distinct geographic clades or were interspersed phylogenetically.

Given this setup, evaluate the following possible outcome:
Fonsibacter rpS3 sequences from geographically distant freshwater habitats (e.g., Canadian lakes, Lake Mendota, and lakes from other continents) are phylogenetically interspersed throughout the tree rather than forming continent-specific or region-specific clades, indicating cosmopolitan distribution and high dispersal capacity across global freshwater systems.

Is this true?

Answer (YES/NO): NO